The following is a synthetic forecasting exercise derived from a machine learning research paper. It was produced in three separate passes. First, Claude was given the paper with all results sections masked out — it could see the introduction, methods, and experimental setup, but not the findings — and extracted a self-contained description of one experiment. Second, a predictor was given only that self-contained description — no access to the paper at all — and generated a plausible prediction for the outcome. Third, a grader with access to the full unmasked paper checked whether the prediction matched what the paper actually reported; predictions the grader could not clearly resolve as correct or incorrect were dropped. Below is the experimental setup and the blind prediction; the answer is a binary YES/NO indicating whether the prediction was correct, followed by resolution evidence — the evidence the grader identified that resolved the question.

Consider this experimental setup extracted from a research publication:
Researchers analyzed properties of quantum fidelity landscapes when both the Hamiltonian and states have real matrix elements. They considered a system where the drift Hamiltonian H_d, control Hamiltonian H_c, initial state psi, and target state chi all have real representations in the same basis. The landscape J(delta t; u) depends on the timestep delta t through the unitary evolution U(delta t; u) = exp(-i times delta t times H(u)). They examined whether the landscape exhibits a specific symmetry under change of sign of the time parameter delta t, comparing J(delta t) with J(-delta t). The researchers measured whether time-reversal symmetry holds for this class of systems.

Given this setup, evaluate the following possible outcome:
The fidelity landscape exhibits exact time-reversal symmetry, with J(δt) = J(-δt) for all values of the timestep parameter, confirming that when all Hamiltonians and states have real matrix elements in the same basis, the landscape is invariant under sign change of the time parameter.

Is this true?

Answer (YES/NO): YES